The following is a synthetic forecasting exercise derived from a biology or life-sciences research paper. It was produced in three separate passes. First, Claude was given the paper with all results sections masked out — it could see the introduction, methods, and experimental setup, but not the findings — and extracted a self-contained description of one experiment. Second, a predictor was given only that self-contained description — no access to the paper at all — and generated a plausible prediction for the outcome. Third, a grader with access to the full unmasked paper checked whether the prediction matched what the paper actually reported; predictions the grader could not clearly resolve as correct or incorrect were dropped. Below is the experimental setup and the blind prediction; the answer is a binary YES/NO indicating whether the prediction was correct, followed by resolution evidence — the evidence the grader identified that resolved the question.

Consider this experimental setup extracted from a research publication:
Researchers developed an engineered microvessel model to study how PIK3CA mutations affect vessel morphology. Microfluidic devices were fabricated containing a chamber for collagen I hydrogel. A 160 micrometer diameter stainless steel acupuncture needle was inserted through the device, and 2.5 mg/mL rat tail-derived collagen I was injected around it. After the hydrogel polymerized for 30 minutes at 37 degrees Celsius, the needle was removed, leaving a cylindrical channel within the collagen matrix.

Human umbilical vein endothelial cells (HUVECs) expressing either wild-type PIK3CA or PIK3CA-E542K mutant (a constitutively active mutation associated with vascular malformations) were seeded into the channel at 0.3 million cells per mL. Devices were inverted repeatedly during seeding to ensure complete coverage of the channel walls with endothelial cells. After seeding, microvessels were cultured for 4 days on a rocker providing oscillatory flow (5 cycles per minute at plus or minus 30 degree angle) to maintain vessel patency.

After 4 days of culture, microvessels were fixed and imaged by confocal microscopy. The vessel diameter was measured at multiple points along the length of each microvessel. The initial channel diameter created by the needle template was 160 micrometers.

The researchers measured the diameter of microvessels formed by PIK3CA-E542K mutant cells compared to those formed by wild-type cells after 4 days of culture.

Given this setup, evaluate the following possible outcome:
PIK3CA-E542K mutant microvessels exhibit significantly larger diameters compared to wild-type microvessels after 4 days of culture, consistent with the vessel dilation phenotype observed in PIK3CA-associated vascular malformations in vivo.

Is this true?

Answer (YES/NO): YES